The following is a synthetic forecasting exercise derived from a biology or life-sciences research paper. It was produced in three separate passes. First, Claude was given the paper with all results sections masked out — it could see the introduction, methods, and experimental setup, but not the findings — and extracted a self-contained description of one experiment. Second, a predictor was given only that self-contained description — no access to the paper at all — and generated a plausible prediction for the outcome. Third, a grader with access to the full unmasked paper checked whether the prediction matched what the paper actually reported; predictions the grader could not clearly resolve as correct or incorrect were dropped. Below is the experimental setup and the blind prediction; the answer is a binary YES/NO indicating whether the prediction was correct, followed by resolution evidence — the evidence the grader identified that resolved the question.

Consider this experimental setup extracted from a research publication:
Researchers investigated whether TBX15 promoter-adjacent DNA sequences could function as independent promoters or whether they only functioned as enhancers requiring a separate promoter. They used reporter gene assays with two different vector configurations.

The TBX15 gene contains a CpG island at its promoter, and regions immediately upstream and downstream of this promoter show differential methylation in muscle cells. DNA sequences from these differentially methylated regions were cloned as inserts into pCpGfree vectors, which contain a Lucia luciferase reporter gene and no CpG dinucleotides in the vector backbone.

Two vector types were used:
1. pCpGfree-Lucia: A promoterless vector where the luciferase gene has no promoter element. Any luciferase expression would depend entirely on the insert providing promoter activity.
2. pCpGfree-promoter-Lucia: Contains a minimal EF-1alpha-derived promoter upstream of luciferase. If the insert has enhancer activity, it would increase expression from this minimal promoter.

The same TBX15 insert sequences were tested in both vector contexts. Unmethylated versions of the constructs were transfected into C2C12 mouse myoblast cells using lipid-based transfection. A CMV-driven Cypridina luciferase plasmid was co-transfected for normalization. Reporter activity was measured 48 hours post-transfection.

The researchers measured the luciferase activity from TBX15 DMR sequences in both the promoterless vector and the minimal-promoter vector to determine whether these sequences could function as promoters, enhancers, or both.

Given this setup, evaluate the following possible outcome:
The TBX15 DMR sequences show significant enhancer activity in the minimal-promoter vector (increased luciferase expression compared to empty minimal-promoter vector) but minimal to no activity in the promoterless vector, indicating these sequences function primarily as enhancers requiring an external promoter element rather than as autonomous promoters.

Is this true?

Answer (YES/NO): NO